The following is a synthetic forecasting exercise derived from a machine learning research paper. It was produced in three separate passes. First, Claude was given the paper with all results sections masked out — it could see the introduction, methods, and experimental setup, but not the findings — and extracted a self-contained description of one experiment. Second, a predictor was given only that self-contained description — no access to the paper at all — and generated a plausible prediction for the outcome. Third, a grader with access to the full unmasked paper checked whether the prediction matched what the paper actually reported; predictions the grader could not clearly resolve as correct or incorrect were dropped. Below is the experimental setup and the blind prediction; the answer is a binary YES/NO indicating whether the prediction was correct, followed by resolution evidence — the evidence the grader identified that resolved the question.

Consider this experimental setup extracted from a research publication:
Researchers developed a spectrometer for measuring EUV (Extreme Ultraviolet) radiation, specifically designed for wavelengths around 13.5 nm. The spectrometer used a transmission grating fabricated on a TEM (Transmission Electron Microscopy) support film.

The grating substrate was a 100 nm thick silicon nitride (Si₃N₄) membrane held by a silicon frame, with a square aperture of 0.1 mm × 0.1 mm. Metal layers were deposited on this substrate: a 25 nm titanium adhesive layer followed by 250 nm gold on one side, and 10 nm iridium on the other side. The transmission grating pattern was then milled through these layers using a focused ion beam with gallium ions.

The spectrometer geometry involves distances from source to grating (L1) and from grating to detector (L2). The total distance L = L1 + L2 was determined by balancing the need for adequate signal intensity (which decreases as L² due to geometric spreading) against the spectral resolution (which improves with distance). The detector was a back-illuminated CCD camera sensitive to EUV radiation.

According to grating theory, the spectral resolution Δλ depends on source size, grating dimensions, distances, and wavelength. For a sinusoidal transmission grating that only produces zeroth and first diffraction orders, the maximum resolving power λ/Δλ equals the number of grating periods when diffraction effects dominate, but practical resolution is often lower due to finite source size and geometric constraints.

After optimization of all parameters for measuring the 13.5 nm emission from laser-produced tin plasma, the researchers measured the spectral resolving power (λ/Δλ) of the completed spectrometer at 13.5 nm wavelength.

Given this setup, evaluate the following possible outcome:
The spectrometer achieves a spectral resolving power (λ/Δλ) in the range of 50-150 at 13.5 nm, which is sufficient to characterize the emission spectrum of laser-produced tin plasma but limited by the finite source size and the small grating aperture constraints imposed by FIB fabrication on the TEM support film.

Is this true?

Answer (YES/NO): YES